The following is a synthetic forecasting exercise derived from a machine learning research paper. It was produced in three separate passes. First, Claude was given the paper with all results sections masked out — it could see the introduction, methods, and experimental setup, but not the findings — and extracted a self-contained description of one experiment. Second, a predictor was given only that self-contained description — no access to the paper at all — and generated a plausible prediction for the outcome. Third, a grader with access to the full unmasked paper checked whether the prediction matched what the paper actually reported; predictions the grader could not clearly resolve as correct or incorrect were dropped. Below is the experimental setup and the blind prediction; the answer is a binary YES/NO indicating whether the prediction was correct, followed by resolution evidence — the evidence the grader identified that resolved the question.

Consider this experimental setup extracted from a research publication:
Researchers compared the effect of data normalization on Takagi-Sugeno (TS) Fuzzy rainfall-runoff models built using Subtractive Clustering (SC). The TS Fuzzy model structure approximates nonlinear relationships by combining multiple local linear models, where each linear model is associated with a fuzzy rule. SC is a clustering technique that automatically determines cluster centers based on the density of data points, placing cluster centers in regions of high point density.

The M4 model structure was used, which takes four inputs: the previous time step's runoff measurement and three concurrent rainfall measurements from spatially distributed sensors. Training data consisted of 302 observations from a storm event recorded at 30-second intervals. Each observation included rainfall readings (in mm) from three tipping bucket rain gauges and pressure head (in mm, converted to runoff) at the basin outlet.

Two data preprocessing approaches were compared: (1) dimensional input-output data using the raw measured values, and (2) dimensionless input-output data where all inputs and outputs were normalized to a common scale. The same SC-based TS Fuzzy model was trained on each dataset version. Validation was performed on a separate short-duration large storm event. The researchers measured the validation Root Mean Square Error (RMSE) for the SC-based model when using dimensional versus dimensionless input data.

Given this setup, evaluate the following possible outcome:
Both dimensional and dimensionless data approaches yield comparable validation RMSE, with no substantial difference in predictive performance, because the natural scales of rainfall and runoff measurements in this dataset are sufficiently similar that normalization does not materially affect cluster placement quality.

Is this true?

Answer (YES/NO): NO